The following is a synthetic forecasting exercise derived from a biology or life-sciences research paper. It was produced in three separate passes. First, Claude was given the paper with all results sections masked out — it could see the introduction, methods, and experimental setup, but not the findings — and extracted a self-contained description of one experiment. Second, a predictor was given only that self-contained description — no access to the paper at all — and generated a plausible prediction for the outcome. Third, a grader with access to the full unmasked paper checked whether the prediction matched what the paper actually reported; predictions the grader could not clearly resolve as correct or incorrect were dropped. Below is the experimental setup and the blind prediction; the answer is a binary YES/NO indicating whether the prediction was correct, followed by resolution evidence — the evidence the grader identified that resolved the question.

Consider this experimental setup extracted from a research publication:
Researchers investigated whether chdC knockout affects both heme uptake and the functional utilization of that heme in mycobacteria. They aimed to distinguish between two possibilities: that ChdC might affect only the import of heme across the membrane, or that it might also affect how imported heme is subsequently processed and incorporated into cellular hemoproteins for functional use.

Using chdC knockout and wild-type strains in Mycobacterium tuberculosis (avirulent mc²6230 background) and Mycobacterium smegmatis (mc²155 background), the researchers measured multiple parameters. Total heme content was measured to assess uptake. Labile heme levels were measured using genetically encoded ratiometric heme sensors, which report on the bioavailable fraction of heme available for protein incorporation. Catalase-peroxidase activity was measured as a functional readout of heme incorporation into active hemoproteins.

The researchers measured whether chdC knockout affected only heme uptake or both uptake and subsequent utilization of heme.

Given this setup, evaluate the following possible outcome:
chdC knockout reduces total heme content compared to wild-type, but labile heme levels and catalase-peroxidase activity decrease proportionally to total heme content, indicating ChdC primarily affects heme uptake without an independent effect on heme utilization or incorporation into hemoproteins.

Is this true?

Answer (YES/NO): NO